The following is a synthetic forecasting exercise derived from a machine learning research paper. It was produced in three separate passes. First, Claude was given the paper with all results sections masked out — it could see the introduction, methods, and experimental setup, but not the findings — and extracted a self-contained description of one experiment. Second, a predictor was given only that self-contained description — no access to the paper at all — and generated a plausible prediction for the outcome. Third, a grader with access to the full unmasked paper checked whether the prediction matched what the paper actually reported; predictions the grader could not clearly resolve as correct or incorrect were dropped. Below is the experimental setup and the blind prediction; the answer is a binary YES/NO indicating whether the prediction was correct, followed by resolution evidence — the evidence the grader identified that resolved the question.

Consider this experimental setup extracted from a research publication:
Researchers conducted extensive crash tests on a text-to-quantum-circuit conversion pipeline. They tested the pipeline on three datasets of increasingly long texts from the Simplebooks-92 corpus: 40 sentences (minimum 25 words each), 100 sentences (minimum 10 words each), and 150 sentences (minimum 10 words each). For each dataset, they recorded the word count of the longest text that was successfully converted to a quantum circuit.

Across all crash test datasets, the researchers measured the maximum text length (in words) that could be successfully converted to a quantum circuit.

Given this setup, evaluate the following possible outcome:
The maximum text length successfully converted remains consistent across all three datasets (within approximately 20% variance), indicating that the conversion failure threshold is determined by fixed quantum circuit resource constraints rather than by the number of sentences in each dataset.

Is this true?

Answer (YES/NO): NO